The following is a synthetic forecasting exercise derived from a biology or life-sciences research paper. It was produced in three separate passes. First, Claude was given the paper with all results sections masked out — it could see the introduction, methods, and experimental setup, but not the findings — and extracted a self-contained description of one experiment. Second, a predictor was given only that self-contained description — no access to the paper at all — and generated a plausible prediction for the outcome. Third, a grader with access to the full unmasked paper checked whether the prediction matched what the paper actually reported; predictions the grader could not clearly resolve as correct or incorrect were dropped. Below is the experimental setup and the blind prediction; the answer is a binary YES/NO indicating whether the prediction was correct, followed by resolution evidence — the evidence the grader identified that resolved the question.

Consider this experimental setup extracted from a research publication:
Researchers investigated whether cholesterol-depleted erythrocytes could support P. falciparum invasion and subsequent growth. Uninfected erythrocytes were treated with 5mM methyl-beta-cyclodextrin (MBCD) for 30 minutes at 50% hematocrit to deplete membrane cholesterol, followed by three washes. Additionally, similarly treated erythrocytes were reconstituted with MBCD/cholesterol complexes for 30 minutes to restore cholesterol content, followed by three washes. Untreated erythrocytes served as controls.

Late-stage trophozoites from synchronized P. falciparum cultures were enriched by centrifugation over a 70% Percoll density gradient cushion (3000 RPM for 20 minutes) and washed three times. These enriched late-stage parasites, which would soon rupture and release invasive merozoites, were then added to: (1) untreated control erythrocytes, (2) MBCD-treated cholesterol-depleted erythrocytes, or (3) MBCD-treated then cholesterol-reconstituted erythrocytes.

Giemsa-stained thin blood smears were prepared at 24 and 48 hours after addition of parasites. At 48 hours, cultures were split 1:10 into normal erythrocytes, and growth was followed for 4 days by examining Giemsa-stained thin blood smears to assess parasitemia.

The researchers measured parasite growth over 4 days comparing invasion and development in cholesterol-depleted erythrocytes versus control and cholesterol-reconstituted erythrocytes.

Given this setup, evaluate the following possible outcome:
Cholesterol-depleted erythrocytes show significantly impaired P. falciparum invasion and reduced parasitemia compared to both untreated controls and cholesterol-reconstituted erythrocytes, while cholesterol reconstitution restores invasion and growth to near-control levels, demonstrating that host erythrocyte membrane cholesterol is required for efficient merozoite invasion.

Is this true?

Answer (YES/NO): YES